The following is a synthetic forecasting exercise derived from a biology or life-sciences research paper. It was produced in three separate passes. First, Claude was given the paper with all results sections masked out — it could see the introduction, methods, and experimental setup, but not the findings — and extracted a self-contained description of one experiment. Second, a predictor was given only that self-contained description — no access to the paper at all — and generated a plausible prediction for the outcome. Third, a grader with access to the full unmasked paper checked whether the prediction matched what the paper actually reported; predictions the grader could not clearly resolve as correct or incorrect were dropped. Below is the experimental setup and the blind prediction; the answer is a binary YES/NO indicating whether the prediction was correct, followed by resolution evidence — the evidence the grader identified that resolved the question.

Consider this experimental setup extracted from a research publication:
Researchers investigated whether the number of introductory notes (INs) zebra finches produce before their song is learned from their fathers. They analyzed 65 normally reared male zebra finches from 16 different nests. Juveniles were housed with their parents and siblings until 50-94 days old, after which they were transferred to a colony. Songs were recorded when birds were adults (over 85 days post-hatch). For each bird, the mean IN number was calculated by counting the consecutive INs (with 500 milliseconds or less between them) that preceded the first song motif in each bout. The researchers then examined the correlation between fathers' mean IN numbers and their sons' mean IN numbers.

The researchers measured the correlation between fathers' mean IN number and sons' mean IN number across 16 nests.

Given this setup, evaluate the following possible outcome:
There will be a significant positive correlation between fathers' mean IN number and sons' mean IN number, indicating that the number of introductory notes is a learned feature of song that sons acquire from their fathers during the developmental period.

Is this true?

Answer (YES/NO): YES